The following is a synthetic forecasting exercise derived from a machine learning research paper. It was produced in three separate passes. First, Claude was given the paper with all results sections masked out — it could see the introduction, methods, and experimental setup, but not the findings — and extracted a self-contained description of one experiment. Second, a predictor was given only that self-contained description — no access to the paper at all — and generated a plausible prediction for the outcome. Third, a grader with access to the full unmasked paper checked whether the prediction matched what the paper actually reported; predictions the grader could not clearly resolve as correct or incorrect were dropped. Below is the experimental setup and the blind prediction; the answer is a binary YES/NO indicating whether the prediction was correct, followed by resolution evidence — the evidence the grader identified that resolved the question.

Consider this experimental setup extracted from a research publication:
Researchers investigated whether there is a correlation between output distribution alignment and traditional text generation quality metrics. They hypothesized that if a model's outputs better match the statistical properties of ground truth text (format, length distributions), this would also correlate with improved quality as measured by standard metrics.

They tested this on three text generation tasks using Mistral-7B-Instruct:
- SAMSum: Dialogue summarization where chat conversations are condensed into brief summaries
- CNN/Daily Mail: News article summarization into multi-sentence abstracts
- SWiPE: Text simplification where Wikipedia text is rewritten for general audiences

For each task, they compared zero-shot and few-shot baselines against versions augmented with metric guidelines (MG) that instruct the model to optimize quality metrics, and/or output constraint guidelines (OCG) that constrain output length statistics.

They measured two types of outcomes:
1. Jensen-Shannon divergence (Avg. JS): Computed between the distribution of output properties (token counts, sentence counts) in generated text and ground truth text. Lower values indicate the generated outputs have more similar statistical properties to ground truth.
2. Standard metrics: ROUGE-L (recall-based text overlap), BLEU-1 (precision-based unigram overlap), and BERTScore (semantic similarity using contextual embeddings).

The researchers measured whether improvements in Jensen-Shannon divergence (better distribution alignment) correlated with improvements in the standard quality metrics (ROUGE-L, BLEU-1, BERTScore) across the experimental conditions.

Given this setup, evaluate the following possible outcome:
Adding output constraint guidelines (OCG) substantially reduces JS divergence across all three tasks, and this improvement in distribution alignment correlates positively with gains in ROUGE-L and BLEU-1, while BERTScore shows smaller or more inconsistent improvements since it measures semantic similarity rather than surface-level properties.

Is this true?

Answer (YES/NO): NO